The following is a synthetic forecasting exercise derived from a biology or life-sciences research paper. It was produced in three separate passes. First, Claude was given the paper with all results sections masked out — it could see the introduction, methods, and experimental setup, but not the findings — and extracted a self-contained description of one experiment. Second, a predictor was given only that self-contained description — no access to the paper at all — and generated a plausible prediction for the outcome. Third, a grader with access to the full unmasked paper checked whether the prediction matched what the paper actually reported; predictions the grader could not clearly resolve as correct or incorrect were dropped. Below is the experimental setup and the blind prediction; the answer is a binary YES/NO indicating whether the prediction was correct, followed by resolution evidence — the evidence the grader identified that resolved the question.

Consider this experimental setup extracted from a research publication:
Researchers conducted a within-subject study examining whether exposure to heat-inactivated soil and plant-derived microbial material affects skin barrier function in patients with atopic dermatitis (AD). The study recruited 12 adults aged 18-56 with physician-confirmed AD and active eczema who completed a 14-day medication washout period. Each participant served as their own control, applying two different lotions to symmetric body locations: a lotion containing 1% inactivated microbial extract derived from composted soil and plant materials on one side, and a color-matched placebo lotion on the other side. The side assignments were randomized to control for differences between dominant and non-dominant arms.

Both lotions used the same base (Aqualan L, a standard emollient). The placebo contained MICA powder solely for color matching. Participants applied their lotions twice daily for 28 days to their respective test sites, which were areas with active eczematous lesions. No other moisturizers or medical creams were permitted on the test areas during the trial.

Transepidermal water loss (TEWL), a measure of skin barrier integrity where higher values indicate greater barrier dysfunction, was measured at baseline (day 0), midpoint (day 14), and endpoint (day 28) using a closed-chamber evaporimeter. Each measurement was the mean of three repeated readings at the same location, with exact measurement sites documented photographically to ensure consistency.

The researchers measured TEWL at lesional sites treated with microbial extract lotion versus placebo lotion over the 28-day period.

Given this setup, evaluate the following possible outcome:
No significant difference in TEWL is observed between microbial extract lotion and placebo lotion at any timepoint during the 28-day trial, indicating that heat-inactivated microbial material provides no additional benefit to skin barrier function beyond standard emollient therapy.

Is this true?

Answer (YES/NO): YES